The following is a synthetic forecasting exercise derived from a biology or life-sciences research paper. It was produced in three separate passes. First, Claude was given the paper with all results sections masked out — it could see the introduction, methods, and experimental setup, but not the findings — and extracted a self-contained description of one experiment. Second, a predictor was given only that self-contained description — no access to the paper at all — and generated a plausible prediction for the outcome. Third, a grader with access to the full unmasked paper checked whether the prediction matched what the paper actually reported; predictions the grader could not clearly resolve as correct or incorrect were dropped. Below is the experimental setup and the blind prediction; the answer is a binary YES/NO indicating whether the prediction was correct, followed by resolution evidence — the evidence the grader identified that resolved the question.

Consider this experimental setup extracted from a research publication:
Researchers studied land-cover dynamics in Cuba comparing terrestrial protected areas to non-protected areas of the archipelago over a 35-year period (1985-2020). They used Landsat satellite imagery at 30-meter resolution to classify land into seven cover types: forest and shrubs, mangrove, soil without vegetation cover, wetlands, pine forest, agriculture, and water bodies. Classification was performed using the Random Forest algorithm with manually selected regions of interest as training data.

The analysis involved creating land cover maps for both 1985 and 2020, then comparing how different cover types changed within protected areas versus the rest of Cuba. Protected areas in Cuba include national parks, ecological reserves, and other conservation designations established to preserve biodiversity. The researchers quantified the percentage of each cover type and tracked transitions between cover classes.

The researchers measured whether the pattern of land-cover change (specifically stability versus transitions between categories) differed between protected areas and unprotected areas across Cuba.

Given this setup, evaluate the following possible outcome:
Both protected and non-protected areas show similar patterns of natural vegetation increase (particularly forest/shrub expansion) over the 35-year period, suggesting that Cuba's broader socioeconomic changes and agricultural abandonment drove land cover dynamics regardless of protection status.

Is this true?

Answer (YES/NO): NO